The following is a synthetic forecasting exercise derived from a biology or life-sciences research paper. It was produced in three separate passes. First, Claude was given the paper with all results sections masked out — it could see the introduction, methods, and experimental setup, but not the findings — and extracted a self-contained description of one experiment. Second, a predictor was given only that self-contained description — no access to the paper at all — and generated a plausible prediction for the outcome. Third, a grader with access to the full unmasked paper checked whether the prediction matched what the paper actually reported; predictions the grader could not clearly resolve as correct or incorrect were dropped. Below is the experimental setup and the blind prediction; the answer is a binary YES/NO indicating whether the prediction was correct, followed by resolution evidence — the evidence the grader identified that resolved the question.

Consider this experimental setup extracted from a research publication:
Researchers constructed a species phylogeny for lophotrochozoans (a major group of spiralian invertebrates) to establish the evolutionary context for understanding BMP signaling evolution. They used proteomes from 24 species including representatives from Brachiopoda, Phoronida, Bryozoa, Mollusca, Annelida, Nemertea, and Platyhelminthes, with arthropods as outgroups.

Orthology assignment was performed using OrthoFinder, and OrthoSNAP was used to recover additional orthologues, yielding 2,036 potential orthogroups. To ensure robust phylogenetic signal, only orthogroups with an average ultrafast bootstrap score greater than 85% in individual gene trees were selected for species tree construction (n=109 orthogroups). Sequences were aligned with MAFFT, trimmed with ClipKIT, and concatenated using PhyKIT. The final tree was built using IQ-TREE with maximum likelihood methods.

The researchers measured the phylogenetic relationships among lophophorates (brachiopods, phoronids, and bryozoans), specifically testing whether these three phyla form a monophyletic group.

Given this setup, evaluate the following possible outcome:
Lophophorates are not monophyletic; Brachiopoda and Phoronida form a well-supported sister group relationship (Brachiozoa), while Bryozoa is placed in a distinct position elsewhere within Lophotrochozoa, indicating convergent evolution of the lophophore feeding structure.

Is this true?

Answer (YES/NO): NO